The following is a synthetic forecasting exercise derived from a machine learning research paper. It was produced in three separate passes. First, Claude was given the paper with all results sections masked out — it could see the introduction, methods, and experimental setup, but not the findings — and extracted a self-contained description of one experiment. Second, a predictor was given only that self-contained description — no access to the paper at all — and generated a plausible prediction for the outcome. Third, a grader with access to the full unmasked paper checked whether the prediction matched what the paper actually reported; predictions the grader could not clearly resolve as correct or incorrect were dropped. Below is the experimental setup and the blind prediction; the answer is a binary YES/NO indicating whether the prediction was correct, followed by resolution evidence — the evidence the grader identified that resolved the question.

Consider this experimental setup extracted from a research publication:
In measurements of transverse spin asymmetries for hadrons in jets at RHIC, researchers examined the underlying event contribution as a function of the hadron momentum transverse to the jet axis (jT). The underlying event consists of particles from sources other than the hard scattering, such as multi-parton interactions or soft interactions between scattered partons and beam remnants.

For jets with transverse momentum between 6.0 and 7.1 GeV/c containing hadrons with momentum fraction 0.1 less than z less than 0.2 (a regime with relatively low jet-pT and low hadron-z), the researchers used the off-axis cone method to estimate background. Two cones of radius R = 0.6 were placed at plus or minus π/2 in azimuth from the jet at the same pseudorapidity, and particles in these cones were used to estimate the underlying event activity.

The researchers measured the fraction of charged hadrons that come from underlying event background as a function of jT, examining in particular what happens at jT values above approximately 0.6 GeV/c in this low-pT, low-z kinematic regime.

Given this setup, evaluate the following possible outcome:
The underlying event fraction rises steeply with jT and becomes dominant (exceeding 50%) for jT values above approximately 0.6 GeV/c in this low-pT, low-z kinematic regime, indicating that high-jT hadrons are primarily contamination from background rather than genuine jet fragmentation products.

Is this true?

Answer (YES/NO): YES